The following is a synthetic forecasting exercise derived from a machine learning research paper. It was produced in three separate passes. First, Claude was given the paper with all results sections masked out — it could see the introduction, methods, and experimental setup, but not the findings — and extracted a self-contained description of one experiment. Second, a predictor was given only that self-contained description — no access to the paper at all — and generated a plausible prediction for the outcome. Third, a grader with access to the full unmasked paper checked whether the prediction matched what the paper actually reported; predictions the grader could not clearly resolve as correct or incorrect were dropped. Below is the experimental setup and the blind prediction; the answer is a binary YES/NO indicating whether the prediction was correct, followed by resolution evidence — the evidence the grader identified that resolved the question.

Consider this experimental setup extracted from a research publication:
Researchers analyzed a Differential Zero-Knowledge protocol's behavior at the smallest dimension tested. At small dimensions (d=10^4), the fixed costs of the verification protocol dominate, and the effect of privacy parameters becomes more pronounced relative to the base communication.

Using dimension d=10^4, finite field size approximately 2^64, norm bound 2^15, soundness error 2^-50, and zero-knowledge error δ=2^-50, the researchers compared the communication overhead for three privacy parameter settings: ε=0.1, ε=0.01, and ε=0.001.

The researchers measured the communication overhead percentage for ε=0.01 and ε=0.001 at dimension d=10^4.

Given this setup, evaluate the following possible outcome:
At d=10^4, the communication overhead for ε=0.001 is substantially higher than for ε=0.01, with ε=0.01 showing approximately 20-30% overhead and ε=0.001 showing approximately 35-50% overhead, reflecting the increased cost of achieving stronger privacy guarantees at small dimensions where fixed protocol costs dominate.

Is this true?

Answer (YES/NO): NO